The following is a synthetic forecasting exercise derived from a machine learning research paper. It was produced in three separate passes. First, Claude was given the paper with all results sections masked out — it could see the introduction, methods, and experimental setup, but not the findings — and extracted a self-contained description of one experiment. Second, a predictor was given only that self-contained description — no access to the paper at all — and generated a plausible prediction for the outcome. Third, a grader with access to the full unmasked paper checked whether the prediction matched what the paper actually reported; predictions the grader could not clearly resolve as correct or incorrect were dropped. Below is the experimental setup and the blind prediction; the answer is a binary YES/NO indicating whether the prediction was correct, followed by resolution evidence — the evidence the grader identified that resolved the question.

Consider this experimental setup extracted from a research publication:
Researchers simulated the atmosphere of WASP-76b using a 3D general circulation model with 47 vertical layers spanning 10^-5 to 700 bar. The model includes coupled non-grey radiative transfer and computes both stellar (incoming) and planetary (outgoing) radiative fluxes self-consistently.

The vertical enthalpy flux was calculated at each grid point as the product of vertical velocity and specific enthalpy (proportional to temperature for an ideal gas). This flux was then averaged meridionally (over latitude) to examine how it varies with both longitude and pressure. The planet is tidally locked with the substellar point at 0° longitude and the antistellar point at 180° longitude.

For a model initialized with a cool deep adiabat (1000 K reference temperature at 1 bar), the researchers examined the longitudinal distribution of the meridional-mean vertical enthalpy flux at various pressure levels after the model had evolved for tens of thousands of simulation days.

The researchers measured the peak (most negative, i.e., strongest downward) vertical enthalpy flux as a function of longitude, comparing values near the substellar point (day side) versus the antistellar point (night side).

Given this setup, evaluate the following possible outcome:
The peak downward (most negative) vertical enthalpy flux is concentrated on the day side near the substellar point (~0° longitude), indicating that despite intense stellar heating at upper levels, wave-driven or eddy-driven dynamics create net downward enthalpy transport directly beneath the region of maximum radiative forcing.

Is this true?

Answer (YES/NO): NO